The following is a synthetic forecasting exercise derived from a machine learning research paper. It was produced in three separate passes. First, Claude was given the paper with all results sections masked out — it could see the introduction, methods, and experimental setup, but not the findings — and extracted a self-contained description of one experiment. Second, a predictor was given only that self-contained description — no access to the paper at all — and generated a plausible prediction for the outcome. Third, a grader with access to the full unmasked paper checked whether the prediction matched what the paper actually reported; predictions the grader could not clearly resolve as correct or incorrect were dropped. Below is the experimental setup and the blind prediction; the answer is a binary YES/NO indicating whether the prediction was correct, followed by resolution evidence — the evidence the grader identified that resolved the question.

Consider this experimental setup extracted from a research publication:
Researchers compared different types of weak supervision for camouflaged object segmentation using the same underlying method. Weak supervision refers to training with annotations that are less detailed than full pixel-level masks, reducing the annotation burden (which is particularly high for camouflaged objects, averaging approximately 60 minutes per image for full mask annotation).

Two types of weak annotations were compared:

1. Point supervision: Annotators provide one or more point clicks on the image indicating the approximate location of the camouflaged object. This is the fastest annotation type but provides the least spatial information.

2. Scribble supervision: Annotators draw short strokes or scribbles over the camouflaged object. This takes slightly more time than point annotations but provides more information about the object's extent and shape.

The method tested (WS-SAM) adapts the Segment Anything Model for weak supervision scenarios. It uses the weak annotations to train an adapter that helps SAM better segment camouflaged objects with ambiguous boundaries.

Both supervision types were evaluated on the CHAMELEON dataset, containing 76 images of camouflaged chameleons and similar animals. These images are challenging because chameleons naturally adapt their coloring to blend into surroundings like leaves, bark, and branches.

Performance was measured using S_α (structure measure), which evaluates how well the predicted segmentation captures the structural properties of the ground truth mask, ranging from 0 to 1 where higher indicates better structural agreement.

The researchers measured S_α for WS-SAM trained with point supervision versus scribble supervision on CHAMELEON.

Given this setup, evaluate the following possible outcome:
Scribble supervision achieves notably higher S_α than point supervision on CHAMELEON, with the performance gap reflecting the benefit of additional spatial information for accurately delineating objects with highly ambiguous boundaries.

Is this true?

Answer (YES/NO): NO